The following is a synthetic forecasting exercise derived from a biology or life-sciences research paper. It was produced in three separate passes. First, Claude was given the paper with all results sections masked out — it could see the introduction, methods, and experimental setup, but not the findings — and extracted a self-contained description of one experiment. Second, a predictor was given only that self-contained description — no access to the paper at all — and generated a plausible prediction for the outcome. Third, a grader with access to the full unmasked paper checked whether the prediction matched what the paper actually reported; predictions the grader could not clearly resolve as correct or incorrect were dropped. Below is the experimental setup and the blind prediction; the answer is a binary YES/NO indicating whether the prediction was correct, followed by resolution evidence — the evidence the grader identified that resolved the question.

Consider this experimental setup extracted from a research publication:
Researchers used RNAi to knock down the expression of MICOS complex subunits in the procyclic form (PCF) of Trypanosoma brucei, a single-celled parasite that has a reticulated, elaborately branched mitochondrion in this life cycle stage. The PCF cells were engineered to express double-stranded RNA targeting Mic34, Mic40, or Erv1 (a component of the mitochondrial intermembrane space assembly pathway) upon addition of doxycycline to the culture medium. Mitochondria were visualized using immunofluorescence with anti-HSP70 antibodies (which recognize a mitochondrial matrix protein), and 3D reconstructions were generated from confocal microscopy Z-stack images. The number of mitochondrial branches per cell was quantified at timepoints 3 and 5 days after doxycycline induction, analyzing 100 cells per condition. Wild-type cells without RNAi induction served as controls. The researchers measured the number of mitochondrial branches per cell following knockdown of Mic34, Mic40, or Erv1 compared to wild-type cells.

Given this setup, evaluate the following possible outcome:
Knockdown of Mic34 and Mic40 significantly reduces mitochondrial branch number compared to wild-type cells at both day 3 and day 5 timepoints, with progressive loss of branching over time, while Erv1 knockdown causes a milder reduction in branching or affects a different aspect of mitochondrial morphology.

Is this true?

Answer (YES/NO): NO